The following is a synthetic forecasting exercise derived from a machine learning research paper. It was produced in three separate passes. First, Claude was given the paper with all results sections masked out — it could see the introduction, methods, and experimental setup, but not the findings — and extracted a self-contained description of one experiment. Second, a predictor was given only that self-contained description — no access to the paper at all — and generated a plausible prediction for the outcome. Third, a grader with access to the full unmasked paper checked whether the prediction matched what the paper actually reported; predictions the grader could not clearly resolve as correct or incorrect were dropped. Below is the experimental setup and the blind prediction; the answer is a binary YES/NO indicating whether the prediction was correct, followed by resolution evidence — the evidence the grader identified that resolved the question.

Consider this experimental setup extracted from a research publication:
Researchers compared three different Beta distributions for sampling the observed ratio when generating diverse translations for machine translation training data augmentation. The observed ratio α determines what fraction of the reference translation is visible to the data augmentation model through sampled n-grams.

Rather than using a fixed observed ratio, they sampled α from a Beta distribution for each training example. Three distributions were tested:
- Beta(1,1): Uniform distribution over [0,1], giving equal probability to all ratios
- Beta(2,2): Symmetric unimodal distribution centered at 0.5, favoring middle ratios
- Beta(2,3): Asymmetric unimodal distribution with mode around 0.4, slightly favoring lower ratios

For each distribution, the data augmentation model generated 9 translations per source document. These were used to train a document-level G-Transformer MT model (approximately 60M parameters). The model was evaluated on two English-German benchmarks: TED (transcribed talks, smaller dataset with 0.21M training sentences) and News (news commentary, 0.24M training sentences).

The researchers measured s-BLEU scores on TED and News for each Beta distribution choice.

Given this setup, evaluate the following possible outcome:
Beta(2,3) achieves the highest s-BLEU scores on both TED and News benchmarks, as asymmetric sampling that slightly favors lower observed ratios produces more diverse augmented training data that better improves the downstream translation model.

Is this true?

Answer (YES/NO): NO